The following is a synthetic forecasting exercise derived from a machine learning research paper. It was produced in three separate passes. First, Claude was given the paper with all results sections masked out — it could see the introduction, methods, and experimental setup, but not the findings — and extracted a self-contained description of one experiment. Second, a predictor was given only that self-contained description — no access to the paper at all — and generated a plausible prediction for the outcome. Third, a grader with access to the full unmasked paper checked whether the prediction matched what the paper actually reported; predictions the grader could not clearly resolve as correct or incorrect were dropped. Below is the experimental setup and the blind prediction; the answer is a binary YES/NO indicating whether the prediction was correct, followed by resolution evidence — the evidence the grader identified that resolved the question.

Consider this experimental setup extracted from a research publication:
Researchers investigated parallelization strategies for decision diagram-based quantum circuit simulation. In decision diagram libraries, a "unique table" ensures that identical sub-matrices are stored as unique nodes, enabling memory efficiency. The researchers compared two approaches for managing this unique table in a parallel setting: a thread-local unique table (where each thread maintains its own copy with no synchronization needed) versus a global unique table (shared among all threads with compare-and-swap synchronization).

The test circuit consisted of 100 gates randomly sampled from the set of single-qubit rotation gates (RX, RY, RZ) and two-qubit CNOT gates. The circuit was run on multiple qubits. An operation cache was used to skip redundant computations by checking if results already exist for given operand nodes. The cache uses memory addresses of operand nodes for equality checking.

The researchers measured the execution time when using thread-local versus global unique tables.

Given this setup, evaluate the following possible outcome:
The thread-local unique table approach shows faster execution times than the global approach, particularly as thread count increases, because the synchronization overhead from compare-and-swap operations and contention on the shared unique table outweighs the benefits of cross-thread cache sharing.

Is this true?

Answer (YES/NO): NO